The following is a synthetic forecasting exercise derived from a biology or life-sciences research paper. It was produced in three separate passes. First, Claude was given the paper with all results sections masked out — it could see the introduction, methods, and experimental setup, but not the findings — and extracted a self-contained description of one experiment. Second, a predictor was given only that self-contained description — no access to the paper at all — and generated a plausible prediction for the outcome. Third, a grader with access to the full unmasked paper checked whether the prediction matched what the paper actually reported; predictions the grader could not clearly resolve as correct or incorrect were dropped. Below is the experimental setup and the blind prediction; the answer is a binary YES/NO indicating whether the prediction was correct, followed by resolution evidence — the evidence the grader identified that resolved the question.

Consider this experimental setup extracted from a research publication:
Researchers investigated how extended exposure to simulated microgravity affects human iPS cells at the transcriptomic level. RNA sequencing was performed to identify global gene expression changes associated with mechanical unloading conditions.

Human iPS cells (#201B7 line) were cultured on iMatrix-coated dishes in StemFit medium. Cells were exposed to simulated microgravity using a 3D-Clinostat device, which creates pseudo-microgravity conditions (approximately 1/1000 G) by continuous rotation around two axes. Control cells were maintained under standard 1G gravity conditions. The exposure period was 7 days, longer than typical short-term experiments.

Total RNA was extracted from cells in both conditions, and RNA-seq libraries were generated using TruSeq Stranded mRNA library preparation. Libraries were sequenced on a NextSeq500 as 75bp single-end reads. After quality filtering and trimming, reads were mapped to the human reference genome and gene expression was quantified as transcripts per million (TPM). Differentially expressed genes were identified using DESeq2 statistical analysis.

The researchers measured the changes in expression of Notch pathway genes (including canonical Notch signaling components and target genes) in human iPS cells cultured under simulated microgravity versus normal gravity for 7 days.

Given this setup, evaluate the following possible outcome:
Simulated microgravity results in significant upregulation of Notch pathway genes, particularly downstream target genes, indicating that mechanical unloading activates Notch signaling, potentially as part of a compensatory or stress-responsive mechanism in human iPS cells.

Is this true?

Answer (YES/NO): YES